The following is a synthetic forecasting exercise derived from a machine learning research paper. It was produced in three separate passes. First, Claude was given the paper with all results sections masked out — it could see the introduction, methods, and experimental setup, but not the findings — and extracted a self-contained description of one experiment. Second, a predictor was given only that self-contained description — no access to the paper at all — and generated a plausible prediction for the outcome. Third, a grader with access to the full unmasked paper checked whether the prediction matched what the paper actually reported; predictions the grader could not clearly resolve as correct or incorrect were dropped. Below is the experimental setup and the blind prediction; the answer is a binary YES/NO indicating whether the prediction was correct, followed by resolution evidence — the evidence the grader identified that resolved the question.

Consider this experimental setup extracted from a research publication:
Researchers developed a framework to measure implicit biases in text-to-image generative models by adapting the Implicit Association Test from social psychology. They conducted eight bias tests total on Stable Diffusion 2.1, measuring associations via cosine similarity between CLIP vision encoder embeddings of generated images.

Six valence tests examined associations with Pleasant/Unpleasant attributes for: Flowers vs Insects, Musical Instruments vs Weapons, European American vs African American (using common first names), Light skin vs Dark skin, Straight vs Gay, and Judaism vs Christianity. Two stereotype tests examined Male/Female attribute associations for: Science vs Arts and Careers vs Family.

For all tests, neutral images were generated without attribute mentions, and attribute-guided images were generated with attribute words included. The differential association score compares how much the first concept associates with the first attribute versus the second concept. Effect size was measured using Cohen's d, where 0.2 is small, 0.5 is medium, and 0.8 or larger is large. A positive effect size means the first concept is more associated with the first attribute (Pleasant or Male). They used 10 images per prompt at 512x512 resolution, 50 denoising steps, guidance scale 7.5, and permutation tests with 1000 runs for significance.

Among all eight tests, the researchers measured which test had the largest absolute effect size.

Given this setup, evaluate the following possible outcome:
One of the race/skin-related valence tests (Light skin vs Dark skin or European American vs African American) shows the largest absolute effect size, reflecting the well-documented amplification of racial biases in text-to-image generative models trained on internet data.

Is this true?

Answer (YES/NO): NO